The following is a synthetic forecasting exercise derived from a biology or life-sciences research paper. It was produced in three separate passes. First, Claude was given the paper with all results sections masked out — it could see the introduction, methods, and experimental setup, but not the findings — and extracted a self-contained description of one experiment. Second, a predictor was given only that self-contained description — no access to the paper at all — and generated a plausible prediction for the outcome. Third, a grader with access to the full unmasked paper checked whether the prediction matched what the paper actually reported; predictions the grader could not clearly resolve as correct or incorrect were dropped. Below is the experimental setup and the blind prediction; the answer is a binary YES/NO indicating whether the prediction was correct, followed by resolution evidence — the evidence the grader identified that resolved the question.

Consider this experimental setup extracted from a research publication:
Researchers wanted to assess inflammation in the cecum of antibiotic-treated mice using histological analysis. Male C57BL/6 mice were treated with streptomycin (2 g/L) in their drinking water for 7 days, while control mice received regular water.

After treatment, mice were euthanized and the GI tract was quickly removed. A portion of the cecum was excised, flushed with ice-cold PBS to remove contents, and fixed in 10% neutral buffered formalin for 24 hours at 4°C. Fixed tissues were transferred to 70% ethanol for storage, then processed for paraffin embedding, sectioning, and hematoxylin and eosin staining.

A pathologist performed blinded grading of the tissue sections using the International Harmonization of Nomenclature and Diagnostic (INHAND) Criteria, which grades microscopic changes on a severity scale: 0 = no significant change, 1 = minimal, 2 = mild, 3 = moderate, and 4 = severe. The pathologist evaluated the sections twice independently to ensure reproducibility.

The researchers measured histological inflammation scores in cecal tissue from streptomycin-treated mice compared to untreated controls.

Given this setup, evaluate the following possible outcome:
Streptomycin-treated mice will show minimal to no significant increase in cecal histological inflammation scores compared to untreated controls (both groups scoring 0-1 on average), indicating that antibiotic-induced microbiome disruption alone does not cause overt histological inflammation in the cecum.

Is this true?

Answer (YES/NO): NO